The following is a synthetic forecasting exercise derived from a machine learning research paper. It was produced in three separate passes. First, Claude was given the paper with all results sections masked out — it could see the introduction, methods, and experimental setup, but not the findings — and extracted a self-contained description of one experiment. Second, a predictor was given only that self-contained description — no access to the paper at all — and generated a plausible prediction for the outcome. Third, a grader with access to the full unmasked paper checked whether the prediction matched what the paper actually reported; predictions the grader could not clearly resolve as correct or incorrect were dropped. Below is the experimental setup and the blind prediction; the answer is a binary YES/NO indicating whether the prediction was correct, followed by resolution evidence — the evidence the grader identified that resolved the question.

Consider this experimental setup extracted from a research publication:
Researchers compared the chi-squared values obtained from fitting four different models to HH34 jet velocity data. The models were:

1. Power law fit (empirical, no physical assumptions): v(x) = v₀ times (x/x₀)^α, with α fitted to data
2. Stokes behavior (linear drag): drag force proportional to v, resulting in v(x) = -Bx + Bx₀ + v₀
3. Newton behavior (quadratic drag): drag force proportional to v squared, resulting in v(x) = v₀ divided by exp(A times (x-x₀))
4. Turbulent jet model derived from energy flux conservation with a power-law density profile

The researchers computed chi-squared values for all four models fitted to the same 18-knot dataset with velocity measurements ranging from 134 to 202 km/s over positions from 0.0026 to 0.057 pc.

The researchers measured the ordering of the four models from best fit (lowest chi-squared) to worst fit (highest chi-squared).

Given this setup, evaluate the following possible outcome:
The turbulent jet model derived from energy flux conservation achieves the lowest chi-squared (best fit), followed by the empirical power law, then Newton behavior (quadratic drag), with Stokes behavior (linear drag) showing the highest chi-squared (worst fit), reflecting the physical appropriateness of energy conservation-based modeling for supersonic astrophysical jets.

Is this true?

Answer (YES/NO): NO